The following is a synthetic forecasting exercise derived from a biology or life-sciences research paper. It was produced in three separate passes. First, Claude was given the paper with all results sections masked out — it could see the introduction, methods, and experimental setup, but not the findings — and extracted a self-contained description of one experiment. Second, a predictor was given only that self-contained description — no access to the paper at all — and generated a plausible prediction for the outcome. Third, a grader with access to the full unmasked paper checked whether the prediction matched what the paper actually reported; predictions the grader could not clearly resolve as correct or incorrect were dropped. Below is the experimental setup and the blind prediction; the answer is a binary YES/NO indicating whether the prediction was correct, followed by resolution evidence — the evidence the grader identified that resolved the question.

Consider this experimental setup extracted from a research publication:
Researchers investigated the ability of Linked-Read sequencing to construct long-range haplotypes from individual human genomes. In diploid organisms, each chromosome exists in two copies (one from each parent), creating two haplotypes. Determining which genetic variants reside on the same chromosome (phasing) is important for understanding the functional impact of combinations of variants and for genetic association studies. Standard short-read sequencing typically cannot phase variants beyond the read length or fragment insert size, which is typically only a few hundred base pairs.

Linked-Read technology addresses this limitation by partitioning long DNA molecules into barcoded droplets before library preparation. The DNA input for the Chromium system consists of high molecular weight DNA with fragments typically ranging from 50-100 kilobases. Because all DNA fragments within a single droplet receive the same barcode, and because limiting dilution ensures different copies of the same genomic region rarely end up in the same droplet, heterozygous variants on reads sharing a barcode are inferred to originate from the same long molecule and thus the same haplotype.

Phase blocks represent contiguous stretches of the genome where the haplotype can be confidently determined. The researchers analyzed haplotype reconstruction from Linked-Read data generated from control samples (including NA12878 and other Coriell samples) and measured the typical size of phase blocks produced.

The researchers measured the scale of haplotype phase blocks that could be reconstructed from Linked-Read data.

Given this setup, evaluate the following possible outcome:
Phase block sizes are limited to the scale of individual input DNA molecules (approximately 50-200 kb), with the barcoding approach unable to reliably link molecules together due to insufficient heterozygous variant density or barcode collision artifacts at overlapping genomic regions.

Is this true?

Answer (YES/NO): NO